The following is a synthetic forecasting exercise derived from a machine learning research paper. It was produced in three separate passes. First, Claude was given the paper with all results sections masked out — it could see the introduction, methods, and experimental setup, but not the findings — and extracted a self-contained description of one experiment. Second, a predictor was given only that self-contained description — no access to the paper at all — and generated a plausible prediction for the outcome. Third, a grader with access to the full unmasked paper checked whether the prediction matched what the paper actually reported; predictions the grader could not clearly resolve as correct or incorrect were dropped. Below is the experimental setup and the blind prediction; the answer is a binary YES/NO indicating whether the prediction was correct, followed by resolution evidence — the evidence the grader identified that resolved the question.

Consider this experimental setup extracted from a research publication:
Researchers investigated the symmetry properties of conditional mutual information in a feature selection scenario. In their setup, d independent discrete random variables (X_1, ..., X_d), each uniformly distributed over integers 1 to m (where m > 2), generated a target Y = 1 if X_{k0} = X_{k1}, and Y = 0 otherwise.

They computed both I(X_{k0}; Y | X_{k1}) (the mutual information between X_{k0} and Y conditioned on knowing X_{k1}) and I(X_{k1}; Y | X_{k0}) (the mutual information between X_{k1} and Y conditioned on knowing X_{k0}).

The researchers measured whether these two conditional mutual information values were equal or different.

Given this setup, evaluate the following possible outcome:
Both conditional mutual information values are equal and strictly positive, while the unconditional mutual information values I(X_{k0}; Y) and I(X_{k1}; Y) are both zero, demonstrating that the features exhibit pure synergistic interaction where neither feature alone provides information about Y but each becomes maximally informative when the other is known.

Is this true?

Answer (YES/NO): YES